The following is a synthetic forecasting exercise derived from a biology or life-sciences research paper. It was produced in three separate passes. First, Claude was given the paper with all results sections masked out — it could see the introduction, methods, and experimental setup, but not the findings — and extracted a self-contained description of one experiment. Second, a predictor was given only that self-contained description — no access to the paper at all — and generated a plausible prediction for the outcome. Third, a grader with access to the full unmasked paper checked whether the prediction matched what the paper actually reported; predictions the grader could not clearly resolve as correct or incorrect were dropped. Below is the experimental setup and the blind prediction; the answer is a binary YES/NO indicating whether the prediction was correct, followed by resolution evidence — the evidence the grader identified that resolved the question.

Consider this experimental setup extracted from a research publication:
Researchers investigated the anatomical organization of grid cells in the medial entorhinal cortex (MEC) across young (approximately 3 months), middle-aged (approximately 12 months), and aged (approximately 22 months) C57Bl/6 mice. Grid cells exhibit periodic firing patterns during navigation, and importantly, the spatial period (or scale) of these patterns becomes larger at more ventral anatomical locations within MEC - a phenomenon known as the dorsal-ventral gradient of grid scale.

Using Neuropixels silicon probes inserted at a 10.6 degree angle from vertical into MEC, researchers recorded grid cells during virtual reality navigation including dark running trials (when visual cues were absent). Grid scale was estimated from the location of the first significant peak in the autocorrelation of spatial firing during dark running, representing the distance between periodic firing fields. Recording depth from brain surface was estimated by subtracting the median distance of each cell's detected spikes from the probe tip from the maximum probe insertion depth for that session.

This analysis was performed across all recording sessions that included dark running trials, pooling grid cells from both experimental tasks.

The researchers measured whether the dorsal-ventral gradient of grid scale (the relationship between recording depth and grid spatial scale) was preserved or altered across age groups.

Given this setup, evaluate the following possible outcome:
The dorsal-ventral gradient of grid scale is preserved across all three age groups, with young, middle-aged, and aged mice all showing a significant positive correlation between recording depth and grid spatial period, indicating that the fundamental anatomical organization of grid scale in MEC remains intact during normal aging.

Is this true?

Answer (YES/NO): NO